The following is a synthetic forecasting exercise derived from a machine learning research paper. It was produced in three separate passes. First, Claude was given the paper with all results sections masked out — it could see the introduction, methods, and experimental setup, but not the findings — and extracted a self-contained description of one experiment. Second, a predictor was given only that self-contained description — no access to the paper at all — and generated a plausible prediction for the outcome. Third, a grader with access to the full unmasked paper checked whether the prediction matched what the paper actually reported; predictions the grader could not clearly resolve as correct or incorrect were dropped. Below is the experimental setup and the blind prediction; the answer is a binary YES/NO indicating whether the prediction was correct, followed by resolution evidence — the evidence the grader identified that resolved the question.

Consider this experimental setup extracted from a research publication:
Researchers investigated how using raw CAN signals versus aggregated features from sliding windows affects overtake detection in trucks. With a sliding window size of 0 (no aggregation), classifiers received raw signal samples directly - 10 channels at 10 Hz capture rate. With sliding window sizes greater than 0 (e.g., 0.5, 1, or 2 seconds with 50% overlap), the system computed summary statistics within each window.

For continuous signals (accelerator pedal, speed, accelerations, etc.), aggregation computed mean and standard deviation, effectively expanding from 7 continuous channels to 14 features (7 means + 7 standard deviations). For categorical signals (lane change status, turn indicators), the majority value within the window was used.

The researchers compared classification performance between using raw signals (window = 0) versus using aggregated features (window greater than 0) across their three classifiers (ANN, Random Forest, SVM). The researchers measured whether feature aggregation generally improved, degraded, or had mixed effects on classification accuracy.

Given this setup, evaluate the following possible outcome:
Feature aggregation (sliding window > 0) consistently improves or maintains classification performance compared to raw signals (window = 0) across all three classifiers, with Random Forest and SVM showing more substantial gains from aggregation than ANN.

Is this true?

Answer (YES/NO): NO